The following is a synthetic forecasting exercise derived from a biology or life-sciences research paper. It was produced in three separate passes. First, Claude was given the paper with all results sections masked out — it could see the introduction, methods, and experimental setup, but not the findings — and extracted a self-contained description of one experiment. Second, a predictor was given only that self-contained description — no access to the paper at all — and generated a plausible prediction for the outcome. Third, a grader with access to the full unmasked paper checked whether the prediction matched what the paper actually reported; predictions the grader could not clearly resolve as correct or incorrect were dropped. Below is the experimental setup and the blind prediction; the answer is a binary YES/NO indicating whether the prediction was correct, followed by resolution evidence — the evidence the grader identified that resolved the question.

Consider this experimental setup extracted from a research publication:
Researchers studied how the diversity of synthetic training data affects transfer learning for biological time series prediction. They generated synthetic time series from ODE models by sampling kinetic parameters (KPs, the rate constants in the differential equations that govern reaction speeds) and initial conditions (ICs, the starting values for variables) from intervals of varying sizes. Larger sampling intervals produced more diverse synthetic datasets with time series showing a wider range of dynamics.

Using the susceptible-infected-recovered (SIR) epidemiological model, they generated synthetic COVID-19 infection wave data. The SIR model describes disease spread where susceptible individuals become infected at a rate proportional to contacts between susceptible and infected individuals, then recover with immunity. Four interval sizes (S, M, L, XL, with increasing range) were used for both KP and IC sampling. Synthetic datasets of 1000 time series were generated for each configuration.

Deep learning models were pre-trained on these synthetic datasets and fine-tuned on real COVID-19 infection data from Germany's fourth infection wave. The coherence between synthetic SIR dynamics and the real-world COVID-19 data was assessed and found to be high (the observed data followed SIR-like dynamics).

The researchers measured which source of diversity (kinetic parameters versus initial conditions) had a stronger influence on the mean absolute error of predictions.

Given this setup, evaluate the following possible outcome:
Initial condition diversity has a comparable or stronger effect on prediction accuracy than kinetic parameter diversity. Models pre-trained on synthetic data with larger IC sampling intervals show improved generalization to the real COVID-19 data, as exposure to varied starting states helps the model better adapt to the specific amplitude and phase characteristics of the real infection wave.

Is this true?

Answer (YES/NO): NO